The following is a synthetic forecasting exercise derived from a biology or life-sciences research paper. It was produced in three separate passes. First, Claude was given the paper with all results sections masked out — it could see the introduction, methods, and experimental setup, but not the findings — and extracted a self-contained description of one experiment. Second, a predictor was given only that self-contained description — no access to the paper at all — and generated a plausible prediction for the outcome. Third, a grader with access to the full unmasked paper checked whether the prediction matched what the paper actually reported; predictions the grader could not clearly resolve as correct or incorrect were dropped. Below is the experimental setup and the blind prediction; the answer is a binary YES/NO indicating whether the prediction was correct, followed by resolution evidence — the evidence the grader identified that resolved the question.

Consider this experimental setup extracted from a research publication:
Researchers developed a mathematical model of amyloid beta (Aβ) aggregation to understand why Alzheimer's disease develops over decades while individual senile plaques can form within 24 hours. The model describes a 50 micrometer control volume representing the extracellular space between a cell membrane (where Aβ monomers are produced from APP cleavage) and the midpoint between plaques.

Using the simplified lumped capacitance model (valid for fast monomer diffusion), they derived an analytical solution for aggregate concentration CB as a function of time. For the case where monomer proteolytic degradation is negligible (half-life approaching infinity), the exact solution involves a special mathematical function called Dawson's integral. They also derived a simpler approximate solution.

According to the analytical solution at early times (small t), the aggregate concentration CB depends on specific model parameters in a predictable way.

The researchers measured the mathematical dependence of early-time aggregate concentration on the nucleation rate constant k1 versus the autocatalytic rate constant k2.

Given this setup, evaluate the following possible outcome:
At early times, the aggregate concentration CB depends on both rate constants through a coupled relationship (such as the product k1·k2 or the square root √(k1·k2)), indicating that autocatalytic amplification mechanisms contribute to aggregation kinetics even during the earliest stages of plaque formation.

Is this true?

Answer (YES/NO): NO